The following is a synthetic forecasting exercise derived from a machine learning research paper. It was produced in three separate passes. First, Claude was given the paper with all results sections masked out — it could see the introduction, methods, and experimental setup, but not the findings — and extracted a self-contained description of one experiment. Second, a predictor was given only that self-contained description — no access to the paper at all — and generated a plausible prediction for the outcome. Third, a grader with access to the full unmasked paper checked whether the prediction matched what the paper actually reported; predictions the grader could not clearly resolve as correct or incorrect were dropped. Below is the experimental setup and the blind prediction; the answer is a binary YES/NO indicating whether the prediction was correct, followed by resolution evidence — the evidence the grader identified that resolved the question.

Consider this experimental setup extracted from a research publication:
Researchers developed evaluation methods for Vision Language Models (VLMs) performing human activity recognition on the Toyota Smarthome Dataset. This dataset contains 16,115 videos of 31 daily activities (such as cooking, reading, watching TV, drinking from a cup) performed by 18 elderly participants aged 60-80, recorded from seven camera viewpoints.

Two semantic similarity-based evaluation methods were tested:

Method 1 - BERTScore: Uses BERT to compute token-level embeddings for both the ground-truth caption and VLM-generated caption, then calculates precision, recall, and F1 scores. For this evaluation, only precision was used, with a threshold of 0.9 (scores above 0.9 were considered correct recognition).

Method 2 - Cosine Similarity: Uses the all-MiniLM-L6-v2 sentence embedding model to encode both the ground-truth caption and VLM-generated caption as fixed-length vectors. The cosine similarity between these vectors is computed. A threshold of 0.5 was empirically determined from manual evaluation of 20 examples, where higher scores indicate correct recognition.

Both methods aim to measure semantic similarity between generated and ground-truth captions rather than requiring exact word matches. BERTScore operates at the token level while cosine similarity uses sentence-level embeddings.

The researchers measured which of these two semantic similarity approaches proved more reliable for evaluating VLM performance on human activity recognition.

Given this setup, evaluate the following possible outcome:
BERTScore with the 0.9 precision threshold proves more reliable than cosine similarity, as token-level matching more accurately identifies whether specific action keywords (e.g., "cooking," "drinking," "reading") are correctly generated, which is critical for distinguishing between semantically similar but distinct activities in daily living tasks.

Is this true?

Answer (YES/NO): NO